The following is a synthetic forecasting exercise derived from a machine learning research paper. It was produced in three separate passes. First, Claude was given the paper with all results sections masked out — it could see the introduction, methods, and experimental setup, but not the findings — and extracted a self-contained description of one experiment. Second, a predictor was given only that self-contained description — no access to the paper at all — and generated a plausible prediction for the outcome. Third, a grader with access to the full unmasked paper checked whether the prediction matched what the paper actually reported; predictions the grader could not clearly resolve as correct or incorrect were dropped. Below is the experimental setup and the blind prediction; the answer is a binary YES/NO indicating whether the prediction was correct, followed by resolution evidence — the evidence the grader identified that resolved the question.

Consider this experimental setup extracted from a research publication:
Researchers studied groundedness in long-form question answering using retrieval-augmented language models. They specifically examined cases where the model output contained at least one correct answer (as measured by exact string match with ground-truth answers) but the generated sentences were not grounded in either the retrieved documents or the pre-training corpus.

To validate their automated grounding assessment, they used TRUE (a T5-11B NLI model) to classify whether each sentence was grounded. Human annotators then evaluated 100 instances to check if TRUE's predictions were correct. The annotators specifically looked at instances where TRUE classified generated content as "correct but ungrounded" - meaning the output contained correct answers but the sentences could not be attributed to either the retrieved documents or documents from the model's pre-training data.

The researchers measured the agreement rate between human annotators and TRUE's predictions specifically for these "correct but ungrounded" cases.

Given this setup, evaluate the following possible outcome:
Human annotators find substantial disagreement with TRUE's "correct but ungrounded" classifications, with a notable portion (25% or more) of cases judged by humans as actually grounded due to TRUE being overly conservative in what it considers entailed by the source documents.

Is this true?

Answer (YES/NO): NO